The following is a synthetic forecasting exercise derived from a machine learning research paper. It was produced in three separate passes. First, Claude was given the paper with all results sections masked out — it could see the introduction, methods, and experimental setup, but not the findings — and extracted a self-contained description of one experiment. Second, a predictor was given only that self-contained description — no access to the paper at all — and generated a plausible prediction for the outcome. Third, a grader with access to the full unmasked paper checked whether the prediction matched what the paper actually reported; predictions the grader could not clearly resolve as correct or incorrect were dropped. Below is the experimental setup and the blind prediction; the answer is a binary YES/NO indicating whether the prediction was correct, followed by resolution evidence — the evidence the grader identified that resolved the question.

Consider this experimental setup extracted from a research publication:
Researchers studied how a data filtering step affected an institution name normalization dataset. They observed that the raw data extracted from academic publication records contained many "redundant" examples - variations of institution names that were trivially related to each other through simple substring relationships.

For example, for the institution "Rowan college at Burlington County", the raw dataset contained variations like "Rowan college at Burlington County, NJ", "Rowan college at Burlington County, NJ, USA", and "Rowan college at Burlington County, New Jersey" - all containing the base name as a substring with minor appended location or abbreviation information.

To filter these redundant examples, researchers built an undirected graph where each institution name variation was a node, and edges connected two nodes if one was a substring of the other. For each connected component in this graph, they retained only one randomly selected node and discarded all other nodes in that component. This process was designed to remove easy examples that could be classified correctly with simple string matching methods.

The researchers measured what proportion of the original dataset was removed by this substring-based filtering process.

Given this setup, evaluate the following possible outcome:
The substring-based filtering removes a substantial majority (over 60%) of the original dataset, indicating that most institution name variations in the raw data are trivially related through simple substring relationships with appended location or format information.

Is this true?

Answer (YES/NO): YES